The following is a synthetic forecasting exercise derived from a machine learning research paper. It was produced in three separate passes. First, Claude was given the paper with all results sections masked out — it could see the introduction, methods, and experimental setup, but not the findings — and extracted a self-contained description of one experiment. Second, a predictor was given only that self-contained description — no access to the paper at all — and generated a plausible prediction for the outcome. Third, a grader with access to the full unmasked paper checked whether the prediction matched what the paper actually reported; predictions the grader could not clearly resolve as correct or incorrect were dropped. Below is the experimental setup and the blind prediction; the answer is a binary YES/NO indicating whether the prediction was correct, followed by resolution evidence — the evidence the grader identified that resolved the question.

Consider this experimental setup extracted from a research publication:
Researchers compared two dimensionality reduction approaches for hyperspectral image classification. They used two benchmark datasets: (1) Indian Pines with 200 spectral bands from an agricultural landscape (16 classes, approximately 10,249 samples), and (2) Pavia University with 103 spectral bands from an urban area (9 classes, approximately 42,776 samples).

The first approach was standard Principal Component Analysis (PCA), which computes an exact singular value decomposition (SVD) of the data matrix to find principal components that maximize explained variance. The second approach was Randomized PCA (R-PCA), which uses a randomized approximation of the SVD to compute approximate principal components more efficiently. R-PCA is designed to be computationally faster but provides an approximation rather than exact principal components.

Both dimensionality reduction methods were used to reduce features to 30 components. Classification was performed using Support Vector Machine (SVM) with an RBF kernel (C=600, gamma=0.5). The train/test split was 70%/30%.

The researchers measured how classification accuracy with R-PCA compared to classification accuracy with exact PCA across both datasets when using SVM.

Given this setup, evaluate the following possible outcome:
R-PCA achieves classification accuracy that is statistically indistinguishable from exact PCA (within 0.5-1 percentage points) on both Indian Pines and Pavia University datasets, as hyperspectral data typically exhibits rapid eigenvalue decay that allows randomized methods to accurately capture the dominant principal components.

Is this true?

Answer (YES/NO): NO